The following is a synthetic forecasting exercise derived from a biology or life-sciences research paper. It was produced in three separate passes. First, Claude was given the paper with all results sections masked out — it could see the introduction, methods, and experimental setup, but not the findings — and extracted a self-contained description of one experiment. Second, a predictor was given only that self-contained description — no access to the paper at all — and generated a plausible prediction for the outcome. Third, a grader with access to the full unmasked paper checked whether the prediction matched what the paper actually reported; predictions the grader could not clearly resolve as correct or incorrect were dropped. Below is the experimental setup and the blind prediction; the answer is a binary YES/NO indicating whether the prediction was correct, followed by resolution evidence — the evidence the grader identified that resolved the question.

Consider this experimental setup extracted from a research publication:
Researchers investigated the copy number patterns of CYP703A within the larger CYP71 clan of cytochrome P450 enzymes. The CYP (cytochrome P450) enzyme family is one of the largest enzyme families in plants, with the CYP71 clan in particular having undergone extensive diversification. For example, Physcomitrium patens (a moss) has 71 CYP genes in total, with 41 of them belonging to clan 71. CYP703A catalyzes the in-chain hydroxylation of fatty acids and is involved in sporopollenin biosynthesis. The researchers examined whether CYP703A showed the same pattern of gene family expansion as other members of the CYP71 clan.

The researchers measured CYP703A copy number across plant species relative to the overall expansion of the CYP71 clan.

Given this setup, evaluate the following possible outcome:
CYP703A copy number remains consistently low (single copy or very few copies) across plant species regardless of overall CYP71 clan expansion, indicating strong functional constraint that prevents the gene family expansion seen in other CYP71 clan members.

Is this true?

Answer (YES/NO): YES